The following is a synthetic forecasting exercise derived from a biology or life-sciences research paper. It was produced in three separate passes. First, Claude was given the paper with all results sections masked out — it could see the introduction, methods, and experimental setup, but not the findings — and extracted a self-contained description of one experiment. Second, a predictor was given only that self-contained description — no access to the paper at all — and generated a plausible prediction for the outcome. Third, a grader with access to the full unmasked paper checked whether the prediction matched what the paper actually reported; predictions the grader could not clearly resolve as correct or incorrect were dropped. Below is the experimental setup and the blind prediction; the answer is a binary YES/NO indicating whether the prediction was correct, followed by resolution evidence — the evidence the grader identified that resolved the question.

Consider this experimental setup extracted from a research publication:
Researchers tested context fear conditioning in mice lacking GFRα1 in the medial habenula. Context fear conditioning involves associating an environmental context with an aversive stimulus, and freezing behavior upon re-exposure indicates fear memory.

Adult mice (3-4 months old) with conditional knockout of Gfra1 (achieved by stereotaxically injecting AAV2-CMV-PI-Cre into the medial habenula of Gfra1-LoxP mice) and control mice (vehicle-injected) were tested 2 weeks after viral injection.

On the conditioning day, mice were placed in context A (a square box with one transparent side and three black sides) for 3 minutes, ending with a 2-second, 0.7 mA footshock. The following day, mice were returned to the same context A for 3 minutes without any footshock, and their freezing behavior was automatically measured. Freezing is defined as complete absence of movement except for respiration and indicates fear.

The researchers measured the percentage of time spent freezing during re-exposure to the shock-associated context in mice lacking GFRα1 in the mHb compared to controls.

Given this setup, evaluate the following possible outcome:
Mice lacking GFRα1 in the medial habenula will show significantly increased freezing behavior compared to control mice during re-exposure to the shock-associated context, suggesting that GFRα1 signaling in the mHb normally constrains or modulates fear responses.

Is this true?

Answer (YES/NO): YES